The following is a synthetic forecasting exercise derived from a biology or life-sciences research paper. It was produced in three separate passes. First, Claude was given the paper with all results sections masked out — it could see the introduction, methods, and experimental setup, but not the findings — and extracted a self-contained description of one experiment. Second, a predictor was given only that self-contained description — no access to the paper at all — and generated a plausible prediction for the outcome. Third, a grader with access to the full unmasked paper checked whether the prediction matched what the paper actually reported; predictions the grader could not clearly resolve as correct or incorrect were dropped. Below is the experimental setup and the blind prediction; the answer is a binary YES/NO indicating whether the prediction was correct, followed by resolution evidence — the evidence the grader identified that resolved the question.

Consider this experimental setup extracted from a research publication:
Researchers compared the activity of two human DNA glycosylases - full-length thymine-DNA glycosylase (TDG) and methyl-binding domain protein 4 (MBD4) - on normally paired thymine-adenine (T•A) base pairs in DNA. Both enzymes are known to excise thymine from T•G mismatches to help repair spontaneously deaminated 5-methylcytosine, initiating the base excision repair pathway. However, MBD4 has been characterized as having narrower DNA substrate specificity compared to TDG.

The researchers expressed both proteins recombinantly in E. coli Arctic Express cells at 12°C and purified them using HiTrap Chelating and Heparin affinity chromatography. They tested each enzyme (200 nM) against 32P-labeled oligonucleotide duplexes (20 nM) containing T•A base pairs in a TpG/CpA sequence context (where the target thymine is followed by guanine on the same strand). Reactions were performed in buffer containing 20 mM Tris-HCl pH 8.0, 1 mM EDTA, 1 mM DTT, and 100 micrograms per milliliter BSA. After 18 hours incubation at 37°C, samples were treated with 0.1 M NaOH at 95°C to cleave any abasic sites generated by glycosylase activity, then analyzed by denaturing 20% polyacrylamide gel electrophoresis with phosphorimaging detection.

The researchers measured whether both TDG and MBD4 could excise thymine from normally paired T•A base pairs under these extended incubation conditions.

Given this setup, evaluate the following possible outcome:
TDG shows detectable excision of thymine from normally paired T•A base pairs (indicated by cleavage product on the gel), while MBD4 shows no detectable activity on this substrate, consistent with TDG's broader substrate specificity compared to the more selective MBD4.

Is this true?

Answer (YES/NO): YES